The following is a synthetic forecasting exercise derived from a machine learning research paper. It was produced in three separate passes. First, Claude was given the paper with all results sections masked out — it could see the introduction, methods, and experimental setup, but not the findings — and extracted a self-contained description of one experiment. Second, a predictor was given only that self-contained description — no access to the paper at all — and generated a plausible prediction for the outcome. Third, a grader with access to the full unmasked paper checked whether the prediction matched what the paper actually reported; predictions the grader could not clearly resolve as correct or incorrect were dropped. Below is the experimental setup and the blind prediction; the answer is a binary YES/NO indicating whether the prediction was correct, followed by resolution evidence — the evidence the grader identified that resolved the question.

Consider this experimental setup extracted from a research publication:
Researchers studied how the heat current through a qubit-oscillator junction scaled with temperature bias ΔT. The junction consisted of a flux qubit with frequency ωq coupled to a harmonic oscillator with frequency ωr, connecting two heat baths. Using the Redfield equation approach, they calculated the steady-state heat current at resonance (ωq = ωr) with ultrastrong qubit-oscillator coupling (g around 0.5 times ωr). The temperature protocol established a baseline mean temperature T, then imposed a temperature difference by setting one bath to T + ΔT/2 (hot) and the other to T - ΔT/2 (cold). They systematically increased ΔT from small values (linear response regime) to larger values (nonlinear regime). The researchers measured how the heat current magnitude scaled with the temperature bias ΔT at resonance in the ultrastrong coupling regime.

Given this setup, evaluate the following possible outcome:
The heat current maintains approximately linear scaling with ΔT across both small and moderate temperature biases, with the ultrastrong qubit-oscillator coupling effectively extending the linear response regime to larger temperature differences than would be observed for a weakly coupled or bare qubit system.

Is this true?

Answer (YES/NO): NO